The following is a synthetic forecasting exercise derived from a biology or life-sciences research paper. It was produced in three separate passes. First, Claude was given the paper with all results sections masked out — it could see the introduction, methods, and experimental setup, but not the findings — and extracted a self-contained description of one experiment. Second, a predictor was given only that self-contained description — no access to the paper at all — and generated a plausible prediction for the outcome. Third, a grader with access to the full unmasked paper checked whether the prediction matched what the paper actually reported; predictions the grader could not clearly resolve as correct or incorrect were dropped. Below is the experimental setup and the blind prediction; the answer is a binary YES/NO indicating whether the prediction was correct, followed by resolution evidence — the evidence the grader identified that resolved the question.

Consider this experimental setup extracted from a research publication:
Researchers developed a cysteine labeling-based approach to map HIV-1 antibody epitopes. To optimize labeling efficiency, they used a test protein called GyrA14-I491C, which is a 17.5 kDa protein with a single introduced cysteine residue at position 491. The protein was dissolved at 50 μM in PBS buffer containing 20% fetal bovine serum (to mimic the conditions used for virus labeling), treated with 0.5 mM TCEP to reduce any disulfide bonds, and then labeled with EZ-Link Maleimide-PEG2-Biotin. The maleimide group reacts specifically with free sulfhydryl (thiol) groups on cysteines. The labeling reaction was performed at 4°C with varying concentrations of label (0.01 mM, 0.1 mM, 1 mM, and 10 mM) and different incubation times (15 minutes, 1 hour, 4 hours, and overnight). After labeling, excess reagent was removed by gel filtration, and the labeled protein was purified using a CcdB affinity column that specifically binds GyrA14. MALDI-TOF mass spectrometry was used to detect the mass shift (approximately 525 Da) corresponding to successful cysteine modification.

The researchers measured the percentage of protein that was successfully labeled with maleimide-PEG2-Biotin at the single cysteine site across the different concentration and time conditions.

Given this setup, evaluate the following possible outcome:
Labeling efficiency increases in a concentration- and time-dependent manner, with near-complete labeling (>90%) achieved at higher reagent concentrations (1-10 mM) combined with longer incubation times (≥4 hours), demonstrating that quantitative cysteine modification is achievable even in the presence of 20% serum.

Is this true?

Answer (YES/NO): NO